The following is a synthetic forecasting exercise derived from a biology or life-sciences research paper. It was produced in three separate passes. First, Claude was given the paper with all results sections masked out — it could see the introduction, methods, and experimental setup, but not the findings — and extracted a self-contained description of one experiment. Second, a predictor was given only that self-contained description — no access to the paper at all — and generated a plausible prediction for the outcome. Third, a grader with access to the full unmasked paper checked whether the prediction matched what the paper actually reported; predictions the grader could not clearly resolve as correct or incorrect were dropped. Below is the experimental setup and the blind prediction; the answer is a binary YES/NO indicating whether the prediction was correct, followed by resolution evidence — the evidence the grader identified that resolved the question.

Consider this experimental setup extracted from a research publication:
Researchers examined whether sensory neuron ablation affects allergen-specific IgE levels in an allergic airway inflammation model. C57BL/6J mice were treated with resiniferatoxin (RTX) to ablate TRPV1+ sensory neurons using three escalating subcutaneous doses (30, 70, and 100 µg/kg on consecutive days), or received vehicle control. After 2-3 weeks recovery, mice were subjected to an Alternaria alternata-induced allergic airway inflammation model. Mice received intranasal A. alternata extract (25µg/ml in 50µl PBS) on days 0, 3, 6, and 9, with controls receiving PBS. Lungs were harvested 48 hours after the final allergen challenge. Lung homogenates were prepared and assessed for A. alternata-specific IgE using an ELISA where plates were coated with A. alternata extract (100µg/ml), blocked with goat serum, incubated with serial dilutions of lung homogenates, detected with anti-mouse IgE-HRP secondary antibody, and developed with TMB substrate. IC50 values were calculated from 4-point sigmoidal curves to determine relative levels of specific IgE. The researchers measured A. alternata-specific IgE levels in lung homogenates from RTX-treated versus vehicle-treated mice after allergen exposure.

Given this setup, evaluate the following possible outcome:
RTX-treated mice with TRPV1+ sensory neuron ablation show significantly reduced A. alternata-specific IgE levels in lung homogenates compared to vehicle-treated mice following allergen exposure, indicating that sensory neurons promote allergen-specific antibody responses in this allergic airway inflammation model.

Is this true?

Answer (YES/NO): YES